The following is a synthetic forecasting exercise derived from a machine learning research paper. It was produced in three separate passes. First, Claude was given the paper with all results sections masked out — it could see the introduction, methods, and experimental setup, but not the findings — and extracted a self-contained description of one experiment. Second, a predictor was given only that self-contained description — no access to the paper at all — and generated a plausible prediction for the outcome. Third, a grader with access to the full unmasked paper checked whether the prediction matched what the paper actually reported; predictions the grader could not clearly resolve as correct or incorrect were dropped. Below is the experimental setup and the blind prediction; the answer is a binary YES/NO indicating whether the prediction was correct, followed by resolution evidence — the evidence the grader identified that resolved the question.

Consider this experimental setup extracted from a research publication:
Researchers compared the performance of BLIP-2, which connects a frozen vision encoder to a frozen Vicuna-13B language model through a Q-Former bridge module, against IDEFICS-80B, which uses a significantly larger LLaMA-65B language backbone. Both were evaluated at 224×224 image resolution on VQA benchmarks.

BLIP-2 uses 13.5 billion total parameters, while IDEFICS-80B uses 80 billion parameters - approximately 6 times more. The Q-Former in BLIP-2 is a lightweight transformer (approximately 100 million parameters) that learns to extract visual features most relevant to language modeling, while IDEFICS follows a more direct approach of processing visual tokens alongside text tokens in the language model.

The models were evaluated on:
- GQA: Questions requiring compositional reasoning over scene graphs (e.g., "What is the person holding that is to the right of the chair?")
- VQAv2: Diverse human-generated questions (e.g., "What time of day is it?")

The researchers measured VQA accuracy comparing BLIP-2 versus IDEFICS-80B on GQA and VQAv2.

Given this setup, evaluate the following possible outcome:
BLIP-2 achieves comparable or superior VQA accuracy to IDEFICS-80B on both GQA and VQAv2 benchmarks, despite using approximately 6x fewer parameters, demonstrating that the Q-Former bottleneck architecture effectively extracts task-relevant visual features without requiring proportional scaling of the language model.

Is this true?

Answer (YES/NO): YES